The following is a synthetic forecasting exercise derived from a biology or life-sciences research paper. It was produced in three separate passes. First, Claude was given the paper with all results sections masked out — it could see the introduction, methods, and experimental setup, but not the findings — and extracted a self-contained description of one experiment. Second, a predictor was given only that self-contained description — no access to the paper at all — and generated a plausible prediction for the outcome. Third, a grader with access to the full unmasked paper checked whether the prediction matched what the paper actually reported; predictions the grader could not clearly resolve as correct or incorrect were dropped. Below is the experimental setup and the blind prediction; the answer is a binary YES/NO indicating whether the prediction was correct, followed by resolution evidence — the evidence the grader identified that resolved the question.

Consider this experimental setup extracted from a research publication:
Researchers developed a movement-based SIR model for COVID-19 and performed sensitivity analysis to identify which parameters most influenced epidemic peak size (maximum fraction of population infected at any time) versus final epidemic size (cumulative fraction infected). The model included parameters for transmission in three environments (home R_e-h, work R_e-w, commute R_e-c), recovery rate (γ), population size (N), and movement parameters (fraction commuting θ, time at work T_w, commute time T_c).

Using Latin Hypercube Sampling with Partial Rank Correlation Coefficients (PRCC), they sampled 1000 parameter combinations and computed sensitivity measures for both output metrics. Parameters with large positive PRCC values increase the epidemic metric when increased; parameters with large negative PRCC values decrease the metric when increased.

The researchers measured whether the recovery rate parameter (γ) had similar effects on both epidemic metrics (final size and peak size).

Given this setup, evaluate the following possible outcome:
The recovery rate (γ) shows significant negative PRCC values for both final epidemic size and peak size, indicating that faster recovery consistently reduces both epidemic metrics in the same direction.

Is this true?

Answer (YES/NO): NO